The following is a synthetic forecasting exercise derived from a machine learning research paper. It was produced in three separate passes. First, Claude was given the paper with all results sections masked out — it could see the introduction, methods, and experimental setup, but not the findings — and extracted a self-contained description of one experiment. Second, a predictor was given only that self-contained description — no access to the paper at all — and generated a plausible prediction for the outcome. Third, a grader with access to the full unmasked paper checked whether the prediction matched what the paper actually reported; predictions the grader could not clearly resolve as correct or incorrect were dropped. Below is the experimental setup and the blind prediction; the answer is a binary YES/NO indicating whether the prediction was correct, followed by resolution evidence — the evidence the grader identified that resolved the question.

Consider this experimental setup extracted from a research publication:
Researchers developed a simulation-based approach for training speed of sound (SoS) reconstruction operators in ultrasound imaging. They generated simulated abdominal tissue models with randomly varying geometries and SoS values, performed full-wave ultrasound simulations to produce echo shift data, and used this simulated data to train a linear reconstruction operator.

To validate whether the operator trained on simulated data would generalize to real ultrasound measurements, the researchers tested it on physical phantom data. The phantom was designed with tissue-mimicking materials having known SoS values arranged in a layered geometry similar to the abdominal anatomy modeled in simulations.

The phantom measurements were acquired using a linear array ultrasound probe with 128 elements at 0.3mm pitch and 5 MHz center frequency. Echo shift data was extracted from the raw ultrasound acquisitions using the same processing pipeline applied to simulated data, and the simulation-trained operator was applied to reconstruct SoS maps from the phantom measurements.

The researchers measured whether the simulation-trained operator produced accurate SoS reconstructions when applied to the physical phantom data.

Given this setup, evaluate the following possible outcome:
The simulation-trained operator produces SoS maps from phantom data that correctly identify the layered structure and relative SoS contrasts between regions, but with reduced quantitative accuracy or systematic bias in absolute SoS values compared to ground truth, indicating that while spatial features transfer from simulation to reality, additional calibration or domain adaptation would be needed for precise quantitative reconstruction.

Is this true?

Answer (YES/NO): NO